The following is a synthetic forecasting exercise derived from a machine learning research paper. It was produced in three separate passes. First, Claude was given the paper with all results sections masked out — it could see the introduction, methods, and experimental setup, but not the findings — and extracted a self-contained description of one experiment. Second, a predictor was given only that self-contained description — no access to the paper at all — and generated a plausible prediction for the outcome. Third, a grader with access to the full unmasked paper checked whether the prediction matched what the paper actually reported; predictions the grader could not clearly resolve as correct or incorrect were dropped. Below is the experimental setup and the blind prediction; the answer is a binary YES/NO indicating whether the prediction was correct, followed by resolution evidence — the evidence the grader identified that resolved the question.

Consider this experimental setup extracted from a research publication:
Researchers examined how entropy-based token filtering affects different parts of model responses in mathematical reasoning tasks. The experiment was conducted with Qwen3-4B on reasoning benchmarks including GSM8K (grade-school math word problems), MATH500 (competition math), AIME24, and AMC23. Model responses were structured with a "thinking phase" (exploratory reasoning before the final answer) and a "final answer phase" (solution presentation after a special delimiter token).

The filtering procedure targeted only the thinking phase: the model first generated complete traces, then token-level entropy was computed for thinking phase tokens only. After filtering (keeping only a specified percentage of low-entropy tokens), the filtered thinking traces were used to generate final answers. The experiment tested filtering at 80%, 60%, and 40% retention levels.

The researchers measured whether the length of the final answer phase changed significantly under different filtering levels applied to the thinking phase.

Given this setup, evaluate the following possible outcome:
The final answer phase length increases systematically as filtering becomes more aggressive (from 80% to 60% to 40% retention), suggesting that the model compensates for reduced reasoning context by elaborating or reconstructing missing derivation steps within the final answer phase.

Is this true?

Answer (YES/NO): NO